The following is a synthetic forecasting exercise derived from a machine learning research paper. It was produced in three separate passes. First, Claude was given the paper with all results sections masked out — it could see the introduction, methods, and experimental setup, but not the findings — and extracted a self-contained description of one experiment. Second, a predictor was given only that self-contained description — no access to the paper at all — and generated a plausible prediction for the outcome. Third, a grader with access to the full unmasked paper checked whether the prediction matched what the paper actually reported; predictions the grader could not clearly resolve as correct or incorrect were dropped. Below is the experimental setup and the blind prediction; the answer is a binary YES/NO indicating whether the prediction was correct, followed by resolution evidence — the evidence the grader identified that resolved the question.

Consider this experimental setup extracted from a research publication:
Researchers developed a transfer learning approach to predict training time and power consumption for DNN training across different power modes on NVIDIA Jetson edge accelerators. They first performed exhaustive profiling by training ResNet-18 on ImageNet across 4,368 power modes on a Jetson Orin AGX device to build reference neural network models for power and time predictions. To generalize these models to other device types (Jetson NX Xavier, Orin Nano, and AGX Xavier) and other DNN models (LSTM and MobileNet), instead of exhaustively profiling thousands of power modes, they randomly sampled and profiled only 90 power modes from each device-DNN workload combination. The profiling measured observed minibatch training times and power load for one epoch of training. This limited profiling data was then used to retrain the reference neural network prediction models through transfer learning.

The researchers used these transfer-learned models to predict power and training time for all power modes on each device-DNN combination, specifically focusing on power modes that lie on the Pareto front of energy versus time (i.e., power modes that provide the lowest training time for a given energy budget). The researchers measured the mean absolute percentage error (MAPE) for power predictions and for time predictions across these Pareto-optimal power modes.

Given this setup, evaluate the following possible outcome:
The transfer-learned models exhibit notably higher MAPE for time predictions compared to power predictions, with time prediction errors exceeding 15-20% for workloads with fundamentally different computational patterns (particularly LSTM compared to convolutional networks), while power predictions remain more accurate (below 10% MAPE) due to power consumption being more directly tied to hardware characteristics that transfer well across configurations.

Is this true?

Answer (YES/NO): NO